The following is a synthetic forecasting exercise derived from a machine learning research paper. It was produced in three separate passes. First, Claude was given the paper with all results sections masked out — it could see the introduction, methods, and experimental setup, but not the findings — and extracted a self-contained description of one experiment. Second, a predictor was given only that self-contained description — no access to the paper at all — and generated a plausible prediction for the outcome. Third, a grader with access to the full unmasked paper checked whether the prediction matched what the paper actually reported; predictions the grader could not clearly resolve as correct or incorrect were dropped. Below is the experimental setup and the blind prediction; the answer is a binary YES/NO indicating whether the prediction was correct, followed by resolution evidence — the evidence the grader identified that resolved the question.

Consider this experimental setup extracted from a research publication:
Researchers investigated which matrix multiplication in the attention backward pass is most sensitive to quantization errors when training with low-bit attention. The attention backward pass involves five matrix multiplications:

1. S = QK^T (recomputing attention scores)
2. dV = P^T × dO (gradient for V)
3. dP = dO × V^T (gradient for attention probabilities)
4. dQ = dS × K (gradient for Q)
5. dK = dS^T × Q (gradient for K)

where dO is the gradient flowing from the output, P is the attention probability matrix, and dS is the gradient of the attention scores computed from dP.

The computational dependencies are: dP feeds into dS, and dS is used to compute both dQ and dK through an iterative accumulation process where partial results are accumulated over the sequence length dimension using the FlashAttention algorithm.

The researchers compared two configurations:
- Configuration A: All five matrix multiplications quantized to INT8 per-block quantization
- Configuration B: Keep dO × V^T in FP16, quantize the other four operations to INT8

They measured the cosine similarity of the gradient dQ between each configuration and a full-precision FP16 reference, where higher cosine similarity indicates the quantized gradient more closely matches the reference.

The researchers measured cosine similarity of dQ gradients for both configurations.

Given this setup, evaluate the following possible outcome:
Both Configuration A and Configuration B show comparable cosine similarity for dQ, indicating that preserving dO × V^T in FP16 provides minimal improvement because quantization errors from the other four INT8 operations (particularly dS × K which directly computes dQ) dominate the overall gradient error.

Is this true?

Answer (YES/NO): NO